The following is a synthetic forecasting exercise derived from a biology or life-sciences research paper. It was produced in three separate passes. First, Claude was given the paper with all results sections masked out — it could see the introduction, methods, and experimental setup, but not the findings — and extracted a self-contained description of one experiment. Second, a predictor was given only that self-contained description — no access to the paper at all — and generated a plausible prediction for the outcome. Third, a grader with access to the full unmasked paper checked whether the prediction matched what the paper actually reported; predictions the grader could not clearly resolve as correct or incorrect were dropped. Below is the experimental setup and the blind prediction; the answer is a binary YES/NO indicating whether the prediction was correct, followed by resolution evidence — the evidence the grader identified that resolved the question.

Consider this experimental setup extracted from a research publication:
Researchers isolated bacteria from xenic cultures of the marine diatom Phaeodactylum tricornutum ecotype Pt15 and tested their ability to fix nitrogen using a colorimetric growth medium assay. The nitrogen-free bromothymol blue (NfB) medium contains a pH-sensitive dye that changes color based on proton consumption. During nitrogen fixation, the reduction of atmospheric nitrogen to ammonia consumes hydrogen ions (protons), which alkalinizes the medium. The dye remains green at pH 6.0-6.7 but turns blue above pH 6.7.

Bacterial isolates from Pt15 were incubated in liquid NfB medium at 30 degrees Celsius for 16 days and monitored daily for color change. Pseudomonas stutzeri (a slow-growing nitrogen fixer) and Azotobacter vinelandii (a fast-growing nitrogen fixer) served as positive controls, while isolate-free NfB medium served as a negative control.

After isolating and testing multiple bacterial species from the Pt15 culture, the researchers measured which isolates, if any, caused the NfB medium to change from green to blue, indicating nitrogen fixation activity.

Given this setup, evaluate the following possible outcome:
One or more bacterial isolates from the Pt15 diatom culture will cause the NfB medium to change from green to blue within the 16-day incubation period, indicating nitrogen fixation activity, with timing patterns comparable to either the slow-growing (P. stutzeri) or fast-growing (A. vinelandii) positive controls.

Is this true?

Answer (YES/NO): NO